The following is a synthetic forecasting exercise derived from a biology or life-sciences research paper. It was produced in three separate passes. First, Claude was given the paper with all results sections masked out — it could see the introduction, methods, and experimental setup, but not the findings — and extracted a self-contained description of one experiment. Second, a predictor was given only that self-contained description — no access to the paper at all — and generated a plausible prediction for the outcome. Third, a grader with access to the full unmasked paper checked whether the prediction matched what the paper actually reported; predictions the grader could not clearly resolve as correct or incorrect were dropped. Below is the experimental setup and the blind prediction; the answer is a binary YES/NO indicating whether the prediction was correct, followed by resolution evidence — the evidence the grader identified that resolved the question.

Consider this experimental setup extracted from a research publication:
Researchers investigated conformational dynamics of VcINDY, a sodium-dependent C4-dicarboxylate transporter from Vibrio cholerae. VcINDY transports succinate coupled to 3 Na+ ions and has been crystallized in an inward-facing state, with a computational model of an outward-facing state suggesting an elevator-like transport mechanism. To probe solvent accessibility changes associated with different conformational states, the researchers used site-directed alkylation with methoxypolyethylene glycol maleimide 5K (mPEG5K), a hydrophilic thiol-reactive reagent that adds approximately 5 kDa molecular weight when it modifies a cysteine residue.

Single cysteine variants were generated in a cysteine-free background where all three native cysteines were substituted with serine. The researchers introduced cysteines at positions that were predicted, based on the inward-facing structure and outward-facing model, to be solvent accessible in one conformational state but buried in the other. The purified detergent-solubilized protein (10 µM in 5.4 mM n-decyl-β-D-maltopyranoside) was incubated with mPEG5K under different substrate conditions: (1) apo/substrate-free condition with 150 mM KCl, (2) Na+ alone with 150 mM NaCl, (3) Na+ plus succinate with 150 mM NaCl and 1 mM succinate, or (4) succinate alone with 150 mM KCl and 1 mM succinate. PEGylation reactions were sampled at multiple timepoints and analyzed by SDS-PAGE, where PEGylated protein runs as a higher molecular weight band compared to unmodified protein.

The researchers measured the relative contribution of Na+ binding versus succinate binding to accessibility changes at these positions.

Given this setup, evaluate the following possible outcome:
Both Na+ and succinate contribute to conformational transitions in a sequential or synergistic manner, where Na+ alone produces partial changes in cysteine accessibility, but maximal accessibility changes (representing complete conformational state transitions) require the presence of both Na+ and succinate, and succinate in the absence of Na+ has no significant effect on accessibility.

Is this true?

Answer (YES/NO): NO